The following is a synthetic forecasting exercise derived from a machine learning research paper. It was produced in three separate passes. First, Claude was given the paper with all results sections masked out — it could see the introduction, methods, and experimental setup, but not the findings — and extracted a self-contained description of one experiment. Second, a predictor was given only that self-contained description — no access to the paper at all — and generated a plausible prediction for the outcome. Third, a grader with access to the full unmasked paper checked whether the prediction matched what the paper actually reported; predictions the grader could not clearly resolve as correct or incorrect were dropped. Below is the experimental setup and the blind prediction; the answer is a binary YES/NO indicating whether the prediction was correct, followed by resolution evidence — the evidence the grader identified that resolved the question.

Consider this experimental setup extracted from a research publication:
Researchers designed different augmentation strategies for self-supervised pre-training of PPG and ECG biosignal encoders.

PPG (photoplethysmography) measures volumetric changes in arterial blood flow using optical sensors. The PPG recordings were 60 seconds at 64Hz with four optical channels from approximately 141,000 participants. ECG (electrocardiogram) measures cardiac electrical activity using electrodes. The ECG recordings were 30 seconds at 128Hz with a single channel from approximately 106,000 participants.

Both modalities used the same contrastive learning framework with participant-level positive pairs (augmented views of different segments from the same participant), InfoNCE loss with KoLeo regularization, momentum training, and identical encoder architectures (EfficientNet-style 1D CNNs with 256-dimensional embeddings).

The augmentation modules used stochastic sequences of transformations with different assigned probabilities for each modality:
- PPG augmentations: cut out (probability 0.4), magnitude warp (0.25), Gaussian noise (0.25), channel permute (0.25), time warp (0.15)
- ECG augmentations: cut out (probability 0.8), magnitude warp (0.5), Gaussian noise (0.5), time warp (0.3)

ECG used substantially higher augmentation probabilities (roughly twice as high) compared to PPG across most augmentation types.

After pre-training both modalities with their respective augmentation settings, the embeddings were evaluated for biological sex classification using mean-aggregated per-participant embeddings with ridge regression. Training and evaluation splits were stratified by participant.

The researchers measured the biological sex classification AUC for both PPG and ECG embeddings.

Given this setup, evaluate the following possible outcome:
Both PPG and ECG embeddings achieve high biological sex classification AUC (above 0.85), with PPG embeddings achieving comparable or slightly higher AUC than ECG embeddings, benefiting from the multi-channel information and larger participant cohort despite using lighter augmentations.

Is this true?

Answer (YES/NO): YES